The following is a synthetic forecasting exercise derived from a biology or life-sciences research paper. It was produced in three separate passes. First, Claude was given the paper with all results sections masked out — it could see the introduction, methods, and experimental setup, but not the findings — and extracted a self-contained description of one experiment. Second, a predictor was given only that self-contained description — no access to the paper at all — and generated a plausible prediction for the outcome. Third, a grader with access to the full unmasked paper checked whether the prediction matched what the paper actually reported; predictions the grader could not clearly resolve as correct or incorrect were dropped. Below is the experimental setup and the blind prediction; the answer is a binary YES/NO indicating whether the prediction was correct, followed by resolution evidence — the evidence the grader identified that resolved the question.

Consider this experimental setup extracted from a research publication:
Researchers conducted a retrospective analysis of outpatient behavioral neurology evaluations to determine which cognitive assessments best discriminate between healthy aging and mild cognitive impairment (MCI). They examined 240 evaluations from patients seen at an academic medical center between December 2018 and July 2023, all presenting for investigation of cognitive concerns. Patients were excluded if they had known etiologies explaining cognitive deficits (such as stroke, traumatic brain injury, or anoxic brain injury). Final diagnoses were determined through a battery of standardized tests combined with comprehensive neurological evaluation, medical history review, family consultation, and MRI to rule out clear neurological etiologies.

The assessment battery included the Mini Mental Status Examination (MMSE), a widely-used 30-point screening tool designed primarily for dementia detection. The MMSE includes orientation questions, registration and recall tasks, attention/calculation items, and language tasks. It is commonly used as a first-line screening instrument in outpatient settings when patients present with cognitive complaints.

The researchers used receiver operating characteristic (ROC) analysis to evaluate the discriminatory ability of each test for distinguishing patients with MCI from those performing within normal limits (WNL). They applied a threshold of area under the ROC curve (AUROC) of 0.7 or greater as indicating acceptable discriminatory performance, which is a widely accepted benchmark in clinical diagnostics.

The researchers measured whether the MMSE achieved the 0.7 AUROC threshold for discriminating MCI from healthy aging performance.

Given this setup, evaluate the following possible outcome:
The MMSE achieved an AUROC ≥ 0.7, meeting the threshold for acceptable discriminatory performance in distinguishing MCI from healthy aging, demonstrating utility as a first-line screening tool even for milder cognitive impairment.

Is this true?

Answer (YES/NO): NO